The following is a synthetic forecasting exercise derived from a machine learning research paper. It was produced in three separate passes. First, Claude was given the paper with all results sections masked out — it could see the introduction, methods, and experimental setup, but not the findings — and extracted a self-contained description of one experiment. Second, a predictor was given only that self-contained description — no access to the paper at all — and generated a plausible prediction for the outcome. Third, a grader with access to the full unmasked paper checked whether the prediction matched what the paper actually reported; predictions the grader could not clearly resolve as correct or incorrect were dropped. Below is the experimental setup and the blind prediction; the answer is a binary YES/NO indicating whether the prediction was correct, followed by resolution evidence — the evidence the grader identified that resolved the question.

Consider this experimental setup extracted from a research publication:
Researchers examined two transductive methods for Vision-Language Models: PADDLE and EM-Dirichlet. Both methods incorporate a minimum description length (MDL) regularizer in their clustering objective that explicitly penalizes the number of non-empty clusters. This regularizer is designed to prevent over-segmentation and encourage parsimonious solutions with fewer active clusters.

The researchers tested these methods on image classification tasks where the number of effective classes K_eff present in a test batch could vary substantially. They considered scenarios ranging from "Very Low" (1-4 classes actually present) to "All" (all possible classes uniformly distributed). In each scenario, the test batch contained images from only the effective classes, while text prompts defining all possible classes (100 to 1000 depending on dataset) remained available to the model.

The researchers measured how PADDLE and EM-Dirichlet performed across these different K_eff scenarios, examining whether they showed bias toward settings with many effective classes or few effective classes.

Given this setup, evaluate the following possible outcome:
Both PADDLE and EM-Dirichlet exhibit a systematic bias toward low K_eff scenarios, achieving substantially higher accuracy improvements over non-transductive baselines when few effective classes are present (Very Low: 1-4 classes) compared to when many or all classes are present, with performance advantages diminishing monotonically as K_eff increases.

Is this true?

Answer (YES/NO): NO